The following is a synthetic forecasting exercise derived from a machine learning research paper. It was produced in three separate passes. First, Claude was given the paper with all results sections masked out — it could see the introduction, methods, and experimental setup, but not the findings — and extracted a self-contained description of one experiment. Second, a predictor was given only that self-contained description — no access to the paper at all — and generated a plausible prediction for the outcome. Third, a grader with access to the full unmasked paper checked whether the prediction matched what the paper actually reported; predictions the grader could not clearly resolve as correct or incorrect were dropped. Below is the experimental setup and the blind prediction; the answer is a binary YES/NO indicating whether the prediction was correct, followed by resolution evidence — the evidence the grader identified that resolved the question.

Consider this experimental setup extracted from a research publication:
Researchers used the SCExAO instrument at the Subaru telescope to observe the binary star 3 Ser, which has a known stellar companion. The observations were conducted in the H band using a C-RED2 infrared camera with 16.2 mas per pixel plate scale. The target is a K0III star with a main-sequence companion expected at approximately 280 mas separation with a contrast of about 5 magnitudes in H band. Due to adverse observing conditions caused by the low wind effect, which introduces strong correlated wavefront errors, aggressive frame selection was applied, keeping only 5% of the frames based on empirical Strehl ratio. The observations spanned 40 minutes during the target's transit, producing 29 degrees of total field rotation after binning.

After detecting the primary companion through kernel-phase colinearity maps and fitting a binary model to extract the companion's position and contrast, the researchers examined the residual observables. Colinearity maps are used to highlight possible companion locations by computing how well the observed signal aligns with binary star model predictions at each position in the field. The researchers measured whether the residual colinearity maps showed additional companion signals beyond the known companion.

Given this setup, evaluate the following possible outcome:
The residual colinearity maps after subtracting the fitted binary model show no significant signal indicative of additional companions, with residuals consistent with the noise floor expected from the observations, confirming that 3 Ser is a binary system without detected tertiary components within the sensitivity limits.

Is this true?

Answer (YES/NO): NO